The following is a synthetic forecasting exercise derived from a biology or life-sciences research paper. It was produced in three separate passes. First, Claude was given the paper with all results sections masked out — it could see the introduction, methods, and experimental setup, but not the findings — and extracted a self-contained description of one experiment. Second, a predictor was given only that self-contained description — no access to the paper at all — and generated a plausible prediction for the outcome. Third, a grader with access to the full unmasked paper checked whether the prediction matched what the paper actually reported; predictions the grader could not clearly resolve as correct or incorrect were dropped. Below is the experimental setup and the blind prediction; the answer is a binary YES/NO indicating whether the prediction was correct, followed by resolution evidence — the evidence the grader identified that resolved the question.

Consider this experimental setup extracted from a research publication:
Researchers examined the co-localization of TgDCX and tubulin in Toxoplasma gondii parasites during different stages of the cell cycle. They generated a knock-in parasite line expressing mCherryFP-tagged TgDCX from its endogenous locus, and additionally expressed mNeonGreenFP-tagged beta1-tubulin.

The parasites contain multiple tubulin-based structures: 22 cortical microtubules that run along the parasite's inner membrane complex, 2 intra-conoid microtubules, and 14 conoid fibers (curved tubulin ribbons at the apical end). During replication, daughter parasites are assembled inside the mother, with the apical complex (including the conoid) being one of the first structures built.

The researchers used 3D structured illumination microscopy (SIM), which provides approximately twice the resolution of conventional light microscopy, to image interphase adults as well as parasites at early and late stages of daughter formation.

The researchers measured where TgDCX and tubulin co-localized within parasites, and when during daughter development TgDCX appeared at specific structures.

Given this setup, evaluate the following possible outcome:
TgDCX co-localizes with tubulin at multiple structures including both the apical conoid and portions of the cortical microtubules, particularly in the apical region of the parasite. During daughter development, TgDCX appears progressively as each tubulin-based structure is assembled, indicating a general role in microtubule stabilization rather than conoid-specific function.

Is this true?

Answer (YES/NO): NO